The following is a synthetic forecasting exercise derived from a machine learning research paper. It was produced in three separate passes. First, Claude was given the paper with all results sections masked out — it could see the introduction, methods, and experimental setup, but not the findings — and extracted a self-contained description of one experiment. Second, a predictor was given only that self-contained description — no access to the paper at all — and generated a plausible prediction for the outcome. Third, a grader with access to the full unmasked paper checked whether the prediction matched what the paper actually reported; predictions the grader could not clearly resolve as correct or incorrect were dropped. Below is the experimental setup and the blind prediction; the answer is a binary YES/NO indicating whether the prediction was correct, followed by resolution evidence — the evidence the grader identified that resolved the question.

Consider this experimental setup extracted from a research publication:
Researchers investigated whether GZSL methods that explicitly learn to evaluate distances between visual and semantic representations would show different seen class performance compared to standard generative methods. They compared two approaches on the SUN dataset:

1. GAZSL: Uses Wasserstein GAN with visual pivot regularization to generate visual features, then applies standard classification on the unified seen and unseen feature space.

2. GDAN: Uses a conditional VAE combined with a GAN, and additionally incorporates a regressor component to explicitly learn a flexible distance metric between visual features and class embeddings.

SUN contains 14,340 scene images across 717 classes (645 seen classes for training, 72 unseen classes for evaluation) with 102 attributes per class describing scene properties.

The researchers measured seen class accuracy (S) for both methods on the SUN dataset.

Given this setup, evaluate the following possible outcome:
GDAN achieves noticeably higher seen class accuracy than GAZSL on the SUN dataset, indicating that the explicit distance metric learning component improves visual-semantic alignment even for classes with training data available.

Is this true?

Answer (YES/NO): YES